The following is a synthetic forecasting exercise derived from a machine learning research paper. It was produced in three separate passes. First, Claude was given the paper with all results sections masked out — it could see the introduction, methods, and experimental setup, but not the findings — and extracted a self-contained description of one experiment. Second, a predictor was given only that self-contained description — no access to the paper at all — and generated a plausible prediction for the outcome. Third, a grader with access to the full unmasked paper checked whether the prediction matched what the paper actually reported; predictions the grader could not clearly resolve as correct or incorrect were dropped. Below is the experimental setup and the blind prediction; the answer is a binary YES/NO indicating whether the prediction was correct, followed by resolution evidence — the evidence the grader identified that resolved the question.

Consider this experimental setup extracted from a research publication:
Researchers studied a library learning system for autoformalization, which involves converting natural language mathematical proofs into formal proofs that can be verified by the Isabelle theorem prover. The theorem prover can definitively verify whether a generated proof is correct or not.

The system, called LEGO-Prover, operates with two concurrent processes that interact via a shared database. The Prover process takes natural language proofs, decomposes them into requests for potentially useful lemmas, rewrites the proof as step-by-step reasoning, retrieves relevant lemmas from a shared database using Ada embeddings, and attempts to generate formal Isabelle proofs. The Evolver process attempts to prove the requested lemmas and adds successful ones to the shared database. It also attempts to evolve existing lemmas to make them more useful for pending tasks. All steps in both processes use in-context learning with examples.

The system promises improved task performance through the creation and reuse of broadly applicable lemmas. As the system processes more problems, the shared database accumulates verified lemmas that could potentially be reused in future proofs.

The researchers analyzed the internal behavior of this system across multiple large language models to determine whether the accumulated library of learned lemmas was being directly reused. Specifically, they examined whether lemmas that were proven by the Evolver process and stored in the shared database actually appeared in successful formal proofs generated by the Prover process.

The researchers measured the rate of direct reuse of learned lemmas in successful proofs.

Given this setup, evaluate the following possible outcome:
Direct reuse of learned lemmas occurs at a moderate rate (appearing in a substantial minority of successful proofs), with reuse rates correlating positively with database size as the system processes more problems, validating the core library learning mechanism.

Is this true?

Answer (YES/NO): NO